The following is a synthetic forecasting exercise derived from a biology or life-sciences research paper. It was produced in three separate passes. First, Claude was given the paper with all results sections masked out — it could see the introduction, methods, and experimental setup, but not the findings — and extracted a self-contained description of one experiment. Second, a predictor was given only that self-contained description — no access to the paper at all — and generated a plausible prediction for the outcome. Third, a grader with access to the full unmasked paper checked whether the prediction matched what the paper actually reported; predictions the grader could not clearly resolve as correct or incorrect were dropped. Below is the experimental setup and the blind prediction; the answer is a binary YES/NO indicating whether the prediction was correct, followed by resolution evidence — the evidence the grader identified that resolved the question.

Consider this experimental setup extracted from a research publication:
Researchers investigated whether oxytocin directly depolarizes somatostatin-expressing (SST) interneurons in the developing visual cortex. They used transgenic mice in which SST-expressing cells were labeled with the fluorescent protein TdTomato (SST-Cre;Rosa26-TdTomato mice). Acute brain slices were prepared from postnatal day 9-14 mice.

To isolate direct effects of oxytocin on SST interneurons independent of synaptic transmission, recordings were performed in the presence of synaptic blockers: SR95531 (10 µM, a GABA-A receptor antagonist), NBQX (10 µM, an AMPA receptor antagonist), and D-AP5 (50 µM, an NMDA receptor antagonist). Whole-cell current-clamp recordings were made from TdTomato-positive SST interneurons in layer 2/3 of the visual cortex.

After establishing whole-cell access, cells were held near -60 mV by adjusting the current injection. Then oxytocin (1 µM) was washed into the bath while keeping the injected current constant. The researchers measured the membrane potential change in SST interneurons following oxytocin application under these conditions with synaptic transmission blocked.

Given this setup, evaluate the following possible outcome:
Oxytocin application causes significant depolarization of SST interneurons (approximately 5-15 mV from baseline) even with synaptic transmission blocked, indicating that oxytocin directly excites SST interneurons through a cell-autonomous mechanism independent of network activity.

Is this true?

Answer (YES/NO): NO